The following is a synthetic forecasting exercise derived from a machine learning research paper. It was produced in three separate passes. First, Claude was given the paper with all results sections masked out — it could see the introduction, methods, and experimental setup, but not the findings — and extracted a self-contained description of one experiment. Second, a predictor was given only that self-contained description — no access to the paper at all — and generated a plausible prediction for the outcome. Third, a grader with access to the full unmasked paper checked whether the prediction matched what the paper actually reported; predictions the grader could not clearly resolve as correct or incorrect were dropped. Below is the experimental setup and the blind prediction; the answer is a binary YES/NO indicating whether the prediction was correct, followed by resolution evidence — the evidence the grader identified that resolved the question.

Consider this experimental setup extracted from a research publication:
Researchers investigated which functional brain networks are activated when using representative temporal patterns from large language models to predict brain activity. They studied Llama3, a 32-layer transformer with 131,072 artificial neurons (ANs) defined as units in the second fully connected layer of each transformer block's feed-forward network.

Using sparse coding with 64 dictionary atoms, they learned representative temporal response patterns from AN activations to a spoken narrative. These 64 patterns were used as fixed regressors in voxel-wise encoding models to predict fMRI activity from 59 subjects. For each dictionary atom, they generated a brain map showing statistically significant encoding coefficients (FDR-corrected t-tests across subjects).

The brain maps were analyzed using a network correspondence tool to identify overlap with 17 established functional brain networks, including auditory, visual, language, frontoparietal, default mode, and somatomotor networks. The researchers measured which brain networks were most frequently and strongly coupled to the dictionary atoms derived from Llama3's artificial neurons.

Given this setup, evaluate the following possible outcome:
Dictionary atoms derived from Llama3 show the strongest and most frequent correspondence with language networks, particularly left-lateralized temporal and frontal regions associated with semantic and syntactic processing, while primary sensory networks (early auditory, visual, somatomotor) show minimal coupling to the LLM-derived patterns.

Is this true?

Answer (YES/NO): NO